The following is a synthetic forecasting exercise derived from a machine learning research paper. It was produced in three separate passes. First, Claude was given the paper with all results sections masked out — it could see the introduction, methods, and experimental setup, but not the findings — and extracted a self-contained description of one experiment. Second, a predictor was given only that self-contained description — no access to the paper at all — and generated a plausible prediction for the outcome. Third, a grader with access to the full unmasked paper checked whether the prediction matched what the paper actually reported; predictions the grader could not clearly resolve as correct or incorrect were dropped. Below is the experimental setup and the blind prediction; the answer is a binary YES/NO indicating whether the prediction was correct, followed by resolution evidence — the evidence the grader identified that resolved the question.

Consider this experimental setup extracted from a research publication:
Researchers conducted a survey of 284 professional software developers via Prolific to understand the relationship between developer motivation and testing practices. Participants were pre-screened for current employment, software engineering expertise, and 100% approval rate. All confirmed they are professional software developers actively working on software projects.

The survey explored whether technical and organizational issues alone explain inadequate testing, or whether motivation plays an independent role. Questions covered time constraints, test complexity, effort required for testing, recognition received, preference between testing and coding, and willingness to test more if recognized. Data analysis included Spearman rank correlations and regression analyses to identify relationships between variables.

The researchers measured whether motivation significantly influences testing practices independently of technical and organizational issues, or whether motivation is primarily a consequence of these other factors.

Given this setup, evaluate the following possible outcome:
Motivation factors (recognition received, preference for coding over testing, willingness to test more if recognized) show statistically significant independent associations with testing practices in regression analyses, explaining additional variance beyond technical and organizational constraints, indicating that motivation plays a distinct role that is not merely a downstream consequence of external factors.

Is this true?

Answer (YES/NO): NO